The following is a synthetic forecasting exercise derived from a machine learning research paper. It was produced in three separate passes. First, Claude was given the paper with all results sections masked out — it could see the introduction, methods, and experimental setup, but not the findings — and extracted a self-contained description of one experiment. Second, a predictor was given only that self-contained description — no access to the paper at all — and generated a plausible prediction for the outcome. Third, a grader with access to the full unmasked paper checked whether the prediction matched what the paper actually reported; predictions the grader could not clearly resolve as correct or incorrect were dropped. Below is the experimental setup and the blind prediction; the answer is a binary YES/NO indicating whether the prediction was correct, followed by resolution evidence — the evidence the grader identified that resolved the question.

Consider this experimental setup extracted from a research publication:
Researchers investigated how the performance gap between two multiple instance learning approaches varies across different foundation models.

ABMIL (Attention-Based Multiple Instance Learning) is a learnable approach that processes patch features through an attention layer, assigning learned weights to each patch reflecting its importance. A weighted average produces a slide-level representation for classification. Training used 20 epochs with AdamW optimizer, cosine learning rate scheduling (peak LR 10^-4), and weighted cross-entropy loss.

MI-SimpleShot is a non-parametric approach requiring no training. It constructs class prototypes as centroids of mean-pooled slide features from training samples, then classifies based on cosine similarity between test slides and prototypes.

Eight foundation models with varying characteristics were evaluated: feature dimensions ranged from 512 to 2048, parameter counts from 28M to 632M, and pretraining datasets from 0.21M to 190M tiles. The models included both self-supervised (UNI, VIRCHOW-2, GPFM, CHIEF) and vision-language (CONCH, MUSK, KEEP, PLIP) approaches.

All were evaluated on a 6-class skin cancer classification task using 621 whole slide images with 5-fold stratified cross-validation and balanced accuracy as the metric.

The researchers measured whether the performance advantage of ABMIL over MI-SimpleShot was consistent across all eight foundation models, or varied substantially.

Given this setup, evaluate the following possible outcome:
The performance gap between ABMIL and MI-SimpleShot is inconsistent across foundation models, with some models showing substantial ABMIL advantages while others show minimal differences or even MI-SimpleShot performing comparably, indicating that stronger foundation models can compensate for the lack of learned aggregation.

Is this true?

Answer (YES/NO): NO